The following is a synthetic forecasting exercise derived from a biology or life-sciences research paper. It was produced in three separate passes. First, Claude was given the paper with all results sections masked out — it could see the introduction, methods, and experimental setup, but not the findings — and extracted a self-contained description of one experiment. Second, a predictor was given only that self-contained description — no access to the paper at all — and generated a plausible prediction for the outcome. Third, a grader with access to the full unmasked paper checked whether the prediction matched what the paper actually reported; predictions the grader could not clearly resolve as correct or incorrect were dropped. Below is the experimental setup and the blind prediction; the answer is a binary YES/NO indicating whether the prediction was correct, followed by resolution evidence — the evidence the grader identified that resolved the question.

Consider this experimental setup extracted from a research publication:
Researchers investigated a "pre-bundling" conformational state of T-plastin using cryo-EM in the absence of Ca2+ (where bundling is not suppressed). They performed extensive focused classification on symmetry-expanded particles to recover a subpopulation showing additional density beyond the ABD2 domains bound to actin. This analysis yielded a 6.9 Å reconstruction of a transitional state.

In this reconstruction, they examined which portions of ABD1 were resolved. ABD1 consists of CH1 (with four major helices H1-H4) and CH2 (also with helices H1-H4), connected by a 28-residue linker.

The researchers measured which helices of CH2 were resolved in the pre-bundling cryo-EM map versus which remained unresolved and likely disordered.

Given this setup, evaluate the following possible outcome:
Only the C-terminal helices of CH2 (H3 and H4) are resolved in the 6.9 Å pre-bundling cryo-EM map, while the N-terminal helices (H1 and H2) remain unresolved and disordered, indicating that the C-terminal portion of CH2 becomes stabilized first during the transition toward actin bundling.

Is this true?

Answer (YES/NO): NO